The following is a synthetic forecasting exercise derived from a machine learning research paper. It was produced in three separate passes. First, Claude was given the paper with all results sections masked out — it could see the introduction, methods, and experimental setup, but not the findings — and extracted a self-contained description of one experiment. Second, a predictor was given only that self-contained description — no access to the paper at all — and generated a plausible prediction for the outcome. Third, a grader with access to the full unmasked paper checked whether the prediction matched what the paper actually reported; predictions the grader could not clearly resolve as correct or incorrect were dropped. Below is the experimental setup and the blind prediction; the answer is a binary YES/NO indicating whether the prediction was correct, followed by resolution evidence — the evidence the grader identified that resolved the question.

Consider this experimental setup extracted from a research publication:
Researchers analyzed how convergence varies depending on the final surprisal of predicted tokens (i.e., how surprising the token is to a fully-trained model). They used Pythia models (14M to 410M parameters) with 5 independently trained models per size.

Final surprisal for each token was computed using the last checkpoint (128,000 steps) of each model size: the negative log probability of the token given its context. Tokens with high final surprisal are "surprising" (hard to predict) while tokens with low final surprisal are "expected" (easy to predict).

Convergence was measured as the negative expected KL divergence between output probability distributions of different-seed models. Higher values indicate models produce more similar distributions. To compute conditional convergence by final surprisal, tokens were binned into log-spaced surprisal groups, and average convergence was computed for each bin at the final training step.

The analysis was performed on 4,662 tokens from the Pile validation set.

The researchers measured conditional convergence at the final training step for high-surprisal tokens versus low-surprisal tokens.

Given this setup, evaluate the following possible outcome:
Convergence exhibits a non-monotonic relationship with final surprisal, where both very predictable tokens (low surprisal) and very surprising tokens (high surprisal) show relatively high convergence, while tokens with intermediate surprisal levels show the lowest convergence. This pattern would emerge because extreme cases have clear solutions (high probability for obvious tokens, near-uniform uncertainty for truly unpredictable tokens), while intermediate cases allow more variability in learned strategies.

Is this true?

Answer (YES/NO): NO